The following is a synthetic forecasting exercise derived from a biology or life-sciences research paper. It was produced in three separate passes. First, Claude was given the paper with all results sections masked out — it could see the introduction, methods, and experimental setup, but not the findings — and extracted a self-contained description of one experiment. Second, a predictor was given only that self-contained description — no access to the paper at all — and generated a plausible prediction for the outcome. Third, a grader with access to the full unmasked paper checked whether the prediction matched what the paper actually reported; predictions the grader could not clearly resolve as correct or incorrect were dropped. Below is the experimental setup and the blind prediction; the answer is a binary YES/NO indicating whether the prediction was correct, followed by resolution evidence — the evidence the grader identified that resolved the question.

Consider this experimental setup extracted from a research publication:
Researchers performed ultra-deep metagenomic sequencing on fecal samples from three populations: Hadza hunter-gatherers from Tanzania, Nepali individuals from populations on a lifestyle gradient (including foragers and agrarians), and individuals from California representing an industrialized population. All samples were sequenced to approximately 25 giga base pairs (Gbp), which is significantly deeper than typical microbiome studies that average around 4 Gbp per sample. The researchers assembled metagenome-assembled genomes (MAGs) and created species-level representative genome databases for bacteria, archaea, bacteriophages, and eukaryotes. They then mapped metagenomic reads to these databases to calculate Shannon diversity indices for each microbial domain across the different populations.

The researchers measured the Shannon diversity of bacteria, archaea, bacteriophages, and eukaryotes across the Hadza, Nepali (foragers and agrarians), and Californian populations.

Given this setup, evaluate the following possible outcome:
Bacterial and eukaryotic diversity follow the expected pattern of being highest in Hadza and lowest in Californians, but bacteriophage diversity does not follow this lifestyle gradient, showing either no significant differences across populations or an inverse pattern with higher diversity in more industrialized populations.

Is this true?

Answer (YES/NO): NO